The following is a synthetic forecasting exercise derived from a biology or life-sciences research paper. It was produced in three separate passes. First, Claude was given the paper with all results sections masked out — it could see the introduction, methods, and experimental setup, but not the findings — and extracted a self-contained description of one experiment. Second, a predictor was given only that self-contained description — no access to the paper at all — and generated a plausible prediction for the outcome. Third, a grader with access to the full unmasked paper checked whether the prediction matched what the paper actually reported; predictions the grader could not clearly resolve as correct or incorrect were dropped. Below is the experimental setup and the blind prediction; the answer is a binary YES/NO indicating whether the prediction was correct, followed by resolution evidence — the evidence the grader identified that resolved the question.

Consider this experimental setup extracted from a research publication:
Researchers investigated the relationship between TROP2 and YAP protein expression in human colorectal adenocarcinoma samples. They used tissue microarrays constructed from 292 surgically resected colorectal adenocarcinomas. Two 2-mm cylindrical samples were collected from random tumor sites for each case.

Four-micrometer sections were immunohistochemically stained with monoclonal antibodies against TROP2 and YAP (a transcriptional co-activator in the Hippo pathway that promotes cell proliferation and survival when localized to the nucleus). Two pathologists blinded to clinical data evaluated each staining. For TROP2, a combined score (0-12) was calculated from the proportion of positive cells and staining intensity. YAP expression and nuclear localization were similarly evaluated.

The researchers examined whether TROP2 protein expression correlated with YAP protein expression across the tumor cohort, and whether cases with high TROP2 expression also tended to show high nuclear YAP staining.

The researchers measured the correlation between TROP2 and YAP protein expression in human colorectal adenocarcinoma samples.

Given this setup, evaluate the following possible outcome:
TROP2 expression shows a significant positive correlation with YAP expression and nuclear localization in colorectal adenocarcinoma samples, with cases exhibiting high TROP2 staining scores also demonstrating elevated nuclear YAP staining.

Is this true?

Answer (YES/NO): NO